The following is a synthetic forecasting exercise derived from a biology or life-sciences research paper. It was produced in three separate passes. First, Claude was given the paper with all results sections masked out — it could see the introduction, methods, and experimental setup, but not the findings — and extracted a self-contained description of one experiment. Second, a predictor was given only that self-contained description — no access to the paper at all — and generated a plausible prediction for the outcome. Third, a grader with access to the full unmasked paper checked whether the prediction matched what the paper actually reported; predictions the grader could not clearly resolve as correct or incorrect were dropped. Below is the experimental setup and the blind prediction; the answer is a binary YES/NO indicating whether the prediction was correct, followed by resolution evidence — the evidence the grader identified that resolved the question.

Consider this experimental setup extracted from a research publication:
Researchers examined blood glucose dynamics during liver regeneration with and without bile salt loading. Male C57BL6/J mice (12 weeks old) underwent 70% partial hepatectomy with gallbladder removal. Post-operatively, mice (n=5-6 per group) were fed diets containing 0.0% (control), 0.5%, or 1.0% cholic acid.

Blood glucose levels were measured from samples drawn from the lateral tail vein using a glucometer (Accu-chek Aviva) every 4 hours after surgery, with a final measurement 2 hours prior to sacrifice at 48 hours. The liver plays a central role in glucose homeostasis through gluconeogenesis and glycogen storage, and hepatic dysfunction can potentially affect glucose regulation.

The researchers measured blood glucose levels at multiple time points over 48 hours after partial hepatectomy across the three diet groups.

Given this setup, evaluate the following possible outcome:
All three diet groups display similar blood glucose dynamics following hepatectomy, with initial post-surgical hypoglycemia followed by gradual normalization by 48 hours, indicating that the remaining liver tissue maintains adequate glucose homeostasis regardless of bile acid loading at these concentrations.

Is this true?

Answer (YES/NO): NO